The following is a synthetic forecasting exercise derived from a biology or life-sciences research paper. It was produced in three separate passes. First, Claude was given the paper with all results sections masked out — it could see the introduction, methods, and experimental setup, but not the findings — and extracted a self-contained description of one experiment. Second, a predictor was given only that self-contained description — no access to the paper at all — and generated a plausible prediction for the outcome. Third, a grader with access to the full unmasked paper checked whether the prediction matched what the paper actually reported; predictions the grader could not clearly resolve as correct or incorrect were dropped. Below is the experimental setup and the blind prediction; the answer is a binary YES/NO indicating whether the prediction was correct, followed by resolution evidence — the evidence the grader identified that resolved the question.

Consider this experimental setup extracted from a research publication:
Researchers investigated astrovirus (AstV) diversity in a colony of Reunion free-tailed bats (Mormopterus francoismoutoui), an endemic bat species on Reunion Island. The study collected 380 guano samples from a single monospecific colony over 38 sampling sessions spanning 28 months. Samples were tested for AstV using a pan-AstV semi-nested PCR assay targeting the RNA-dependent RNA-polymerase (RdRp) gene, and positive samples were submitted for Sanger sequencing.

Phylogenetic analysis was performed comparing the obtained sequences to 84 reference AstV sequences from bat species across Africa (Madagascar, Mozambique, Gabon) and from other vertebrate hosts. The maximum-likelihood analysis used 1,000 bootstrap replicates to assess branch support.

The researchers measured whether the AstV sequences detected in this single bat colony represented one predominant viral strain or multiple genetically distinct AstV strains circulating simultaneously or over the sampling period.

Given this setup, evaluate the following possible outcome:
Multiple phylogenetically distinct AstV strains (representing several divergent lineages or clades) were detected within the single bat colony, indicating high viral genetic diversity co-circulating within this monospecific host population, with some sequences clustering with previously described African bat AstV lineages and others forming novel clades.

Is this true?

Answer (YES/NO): NO